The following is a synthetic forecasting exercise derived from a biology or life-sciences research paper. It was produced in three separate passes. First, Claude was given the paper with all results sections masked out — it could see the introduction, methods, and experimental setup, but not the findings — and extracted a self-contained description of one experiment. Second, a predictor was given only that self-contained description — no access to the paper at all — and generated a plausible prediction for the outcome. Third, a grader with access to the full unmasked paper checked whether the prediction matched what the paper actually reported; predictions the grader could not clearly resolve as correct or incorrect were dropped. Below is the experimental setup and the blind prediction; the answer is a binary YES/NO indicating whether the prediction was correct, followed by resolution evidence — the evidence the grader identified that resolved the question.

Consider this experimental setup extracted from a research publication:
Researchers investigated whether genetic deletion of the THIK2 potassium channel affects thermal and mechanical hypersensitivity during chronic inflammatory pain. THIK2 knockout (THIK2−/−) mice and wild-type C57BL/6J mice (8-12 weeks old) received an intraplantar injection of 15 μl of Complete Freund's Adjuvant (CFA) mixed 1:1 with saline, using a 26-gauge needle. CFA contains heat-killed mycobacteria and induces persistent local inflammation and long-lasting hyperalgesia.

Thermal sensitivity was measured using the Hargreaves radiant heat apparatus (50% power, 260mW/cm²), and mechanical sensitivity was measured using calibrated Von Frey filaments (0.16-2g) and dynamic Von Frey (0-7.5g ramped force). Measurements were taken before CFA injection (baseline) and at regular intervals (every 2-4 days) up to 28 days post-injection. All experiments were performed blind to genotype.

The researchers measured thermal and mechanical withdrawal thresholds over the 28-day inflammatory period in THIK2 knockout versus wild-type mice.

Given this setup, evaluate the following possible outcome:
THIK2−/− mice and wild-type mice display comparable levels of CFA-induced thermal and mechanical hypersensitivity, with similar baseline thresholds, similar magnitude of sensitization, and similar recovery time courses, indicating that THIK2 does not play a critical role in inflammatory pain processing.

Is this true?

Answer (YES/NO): NO